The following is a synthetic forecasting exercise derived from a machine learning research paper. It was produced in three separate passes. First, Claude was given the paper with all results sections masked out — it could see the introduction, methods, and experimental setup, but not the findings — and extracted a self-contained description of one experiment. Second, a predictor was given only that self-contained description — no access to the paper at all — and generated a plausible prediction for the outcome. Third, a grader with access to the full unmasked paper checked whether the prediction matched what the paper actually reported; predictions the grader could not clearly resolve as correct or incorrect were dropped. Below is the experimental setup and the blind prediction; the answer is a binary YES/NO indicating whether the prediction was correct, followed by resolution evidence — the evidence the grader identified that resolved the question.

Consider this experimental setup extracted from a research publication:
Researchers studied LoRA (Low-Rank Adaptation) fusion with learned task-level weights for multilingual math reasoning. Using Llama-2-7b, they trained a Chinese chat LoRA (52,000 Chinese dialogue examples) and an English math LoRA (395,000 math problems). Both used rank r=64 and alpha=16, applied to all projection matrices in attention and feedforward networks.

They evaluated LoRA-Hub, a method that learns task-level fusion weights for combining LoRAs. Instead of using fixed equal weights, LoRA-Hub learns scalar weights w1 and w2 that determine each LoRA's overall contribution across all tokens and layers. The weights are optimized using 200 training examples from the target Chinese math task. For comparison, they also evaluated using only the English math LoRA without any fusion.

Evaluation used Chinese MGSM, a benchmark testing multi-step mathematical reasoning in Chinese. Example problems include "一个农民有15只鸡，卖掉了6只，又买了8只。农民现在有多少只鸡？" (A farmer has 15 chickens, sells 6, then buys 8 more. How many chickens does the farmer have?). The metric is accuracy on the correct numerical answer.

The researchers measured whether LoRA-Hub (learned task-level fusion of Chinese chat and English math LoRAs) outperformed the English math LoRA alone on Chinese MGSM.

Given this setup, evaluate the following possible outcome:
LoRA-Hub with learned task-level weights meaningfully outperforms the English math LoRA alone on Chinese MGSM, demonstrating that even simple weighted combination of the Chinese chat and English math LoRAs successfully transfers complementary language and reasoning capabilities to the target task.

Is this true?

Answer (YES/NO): NO